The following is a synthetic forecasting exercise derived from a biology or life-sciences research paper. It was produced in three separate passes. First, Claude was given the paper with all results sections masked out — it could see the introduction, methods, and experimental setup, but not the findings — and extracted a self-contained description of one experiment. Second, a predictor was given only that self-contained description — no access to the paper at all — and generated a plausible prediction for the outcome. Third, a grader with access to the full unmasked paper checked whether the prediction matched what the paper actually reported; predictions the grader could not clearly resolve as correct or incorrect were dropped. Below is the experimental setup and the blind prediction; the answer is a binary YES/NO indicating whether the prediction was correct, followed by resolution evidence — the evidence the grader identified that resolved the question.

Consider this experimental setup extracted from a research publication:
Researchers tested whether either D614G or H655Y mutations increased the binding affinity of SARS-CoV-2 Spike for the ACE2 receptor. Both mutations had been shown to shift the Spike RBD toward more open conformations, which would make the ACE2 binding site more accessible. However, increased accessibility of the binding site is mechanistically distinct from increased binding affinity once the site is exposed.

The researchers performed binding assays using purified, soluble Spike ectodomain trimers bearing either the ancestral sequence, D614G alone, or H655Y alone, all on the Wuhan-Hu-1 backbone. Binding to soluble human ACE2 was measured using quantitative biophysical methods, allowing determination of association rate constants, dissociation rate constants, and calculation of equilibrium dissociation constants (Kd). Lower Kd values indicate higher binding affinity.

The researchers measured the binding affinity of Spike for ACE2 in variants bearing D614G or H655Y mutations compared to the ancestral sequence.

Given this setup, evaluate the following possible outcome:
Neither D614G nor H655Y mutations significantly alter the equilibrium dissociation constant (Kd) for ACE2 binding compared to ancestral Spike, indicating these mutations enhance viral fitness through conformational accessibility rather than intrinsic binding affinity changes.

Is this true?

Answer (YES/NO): NO